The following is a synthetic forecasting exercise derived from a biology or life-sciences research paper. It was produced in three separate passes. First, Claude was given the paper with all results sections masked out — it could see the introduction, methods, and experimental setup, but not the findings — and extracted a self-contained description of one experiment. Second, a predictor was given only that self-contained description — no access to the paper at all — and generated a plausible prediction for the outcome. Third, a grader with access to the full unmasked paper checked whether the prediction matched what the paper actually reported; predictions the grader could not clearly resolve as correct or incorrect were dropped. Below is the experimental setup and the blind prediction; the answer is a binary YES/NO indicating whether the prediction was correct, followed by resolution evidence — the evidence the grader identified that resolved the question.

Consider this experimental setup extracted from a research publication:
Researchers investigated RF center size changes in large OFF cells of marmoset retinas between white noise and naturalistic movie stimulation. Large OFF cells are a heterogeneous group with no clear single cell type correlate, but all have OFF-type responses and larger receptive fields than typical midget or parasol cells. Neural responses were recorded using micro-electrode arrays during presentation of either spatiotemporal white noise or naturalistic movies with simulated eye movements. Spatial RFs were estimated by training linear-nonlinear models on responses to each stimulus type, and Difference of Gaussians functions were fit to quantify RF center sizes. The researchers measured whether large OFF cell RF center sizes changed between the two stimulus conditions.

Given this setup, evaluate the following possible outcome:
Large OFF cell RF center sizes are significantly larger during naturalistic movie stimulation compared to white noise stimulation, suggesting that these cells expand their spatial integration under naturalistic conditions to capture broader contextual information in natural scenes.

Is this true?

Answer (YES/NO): NO